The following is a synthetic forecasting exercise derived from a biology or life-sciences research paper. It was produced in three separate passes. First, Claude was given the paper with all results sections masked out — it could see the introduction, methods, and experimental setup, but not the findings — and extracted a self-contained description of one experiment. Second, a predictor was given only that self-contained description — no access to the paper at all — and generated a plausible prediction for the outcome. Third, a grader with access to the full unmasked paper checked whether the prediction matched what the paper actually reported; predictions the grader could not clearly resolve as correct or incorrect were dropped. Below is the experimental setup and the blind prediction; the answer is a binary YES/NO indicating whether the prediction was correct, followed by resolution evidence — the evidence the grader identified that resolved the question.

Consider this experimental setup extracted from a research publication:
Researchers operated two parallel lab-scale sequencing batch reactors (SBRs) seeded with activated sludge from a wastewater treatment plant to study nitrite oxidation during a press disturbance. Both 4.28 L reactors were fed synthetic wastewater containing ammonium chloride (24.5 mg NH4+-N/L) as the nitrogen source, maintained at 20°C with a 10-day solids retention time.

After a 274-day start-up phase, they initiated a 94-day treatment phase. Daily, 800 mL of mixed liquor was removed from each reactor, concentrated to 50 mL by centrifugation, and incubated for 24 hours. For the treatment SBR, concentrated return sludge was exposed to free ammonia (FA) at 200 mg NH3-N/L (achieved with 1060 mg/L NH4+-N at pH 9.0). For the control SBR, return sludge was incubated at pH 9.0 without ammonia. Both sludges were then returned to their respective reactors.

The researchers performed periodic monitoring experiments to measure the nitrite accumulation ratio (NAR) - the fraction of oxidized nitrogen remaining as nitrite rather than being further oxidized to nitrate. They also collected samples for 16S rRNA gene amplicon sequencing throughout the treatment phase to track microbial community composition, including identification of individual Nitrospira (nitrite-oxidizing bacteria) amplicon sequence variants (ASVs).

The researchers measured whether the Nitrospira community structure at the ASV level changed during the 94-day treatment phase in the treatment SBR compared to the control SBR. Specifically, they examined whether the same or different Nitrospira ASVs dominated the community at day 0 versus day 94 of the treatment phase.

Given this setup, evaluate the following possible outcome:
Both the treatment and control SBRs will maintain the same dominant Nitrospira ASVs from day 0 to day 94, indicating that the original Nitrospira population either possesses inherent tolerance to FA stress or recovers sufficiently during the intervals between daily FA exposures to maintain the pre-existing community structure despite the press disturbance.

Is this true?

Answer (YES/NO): NO